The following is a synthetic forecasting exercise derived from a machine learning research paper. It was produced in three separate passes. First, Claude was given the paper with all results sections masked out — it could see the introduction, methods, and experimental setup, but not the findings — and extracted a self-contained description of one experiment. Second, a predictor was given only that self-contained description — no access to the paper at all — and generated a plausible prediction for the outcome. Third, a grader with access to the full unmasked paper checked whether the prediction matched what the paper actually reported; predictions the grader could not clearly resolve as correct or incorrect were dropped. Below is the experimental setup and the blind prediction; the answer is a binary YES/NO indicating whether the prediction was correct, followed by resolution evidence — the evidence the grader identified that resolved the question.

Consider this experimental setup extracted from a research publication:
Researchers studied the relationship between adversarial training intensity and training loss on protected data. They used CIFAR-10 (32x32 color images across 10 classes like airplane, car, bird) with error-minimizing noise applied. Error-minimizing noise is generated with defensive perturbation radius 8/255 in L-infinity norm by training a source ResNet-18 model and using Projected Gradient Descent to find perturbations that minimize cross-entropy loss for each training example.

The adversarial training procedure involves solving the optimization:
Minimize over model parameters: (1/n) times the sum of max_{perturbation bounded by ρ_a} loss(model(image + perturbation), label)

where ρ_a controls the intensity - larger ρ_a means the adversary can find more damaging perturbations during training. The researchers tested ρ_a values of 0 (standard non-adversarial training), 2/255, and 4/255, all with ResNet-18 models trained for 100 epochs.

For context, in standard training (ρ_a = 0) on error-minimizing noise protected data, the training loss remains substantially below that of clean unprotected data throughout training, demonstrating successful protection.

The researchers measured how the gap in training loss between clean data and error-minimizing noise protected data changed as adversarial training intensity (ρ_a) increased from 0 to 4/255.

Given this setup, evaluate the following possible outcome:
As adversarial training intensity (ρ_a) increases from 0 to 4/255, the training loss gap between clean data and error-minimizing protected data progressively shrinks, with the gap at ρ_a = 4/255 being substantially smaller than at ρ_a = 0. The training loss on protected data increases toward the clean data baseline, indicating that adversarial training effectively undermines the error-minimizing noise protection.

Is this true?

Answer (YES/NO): YES